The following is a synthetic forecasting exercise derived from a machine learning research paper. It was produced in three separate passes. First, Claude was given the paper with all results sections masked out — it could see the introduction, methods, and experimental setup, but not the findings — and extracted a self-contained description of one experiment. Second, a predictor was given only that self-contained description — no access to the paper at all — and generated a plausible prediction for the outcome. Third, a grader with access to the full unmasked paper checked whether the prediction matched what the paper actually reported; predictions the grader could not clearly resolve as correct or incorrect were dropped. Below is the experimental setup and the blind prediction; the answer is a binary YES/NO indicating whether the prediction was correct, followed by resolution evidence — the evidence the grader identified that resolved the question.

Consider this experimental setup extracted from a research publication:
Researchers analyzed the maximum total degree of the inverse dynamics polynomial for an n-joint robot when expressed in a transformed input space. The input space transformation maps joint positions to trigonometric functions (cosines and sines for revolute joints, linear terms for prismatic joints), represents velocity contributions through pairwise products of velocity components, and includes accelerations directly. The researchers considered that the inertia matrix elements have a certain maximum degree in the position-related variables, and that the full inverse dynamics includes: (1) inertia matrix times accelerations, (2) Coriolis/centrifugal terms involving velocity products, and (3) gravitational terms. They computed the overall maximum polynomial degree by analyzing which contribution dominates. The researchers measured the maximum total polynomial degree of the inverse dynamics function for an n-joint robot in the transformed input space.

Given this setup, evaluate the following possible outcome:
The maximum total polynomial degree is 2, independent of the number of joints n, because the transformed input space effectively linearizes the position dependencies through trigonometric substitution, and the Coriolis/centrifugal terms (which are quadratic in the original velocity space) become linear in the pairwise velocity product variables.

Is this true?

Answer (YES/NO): NO